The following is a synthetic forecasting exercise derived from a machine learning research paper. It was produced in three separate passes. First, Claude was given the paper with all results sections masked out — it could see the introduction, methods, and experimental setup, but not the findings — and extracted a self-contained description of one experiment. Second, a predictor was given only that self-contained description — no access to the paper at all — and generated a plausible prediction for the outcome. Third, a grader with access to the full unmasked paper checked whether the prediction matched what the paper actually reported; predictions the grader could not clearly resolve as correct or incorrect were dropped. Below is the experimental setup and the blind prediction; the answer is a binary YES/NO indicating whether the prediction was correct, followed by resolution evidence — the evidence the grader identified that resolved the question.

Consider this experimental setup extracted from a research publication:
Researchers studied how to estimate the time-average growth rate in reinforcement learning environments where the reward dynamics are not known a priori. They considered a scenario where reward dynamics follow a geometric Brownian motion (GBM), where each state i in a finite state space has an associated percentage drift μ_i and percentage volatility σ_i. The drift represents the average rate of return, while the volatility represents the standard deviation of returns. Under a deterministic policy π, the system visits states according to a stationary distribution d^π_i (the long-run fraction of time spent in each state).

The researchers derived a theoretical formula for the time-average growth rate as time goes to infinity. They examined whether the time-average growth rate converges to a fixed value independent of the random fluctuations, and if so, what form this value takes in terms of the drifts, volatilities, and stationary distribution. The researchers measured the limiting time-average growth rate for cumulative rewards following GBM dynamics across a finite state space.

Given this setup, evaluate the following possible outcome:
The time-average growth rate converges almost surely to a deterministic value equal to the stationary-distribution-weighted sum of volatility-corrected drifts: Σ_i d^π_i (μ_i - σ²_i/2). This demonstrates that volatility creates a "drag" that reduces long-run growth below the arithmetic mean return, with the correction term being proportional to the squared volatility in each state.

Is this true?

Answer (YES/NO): YES